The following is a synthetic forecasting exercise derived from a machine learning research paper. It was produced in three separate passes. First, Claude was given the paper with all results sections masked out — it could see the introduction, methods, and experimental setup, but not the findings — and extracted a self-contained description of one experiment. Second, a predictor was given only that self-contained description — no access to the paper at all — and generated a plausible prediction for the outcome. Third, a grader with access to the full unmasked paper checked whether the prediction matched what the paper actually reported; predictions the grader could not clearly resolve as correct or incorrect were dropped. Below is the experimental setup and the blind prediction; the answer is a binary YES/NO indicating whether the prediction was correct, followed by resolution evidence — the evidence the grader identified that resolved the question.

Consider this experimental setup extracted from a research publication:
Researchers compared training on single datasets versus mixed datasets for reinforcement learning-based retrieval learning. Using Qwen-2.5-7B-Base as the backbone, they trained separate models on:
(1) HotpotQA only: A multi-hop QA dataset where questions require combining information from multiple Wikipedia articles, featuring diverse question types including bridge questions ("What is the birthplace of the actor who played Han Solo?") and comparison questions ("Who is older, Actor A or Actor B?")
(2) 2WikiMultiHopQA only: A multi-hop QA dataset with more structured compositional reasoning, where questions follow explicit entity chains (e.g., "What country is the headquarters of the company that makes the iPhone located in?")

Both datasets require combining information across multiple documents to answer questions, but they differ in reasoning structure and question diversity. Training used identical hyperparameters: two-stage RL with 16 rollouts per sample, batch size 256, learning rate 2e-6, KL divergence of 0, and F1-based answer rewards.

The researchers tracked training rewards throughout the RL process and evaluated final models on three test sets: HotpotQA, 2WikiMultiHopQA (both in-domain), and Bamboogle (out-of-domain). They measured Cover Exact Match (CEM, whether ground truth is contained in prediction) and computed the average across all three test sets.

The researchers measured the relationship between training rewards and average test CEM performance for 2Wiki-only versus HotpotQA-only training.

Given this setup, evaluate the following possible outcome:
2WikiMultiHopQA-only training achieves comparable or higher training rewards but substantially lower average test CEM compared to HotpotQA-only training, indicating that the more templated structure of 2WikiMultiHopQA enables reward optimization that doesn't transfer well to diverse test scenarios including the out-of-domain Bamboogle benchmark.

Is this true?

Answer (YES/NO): YES